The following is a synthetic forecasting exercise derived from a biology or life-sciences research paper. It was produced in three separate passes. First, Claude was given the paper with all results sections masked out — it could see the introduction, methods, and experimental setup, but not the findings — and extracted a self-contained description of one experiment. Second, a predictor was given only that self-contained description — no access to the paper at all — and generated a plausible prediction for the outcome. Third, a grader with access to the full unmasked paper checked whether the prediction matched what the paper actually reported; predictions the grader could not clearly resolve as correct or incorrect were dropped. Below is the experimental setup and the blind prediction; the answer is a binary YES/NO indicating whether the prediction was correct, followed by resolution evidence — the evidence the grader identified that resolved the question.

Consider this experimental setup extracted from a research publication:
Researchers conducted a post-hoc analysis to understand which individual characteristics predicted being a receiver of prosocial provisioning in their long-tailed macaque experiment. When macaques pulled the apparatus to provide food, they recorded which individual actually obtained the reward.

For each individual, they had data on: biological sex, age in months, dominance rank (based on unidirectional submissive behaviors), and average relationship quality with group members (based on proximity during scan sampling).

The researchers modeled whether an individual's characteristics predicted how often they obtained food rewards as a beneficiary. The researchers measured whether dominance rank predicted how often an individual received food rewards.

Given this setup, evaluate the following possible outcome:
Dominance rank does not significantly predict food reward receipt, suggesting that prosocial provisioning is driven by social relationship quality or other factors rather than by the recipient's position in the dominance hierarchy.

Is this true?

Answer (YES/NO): NO